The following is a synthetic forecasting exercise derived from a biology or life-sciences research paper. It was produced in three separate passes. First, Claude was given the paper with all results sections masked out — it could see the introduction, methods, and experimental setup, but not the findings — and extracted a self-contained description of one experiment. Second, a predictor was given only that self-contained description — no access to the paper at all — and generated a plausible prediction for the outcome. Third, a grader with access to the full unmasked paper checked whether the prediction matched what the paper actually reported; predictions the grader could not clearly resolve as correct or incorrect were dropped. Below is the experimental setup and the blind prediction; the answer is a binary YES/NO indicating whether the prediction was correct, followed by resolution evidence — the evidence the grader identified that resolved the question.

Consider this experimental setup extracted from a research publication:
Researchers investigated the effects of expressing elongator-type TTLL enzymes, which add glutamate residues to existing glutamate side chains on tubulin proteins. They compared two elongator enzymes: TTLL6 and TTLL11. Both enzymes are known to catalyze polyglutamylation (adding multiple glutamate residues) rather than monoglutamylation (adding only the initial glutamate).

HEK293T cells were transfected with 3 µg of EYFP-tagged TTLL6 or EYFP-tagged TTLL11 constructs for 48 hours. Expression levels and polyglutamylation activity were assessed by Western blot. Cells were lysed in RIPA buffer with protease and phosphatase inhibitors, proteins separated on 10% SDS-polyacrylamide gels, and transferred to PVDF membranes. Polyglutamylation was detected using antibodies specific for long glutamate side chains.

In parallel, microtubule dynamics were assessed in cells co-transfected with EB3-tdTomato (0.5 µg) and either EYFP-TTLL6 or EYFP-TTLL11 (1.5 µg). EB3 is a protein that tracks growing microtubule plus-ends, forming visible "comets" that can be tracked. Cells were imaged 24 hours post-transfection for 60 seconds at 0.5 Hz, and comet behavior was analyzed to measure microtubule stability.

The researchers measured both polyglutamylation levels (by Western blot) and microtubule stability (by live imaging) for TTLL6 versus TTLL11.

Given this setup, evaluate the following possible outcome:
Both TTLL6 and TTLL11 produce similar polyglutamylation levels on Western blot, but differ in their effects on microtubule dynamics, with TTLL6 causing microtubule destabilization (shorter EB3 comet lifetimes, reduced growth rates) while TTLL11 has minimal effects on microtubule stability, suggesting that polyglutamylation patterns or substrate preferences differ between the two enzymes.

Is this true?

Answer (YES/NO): NO